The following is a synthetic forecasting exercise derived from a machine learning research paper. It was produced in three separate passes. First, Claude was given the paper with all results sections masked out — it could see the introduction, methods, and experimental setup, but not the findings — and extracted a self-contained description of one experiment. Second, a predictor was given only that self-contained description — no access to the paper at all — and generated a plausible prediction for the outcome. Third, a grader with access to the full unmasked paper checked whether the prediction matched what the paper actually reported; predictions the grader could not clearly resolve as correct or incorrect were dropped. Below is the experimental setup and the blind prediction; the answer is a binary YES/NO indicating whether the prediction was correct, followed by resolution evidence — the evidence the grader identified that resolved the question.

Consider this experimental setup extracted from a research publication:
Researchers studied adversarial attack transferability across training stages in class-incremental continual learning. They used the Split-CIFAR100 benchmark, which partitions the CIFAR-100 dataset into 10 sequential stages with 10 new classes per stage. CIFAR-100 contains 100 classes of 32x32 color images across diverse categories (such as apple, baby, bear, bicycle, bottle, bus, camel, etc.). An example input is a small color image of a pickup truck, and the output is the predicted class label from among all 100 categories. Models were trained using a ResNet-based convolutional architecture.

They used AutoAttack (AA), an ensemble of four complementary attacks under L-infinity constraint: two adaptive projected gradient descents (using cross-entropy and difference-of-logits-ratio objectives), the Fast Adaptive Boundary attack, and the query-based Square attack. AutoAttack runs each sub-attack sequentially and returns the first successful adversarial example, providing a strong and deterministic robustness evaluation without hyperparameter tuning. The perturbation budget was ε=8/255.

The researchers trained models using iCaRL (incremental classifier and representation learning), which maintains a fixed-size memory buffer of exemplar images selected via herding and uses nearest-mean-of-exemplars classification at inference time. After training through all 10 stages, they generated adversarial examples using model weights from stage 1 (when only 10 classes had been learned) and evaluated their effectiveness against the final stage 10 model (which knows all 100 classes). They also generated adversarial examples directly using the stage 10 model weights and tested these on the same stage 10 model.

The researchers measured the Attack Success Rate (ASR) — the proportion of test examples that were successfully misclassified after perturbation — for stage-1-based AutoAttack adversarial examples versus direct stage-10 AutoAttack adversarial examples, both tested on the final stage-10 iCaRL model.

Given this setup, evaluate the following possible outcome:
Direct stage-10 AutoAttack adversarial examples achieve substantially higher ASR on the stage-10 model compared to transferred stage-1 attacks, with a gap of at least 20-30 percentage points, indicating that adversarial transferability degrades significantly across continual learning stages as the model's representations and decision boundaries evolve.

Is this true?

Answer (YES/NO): YES